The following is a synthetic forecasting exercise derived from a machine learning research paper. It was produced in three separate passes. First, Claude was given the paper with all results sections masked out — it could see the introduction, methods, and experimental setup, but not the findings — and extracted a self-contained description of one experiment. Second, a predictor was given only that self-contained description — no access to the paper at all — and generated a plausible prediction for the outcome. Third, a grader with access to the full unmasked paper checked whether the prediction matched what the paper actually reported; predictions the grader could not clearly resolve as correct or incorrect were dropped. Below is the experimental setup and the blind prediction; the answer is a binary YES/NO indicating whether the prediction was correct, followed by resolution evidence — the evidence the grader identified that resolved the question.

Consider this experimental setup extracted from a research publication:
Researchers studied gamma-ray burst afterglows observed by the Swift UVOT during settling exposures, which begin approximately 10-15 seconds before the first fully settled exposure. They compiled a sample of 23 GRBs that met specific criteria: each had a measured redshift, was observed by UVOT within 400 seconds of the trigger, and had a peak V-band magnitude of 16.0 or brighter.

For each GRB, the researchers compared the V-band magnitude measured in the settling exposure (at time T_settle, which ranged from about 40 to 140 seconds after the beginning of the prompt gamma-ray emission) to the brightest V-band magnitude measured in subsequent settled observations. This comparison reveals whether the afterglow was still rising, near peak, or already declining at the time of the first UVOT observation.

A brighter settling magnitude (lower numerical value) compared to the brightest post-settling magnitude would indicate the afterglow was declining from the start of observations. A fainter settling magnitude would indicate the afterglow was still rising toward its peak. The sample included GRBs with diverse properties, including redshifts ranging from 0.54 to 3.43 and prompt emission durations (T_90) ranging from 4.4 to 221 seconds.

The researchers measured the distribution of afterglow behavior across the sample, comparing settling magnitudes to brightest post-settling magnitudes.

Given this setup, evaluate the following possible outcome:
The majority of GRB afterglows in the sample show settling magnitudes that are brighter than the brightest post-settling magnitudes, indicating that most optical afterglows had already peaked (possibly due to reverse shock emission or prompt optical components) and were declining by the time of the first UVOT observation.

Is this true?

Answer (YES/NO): YES